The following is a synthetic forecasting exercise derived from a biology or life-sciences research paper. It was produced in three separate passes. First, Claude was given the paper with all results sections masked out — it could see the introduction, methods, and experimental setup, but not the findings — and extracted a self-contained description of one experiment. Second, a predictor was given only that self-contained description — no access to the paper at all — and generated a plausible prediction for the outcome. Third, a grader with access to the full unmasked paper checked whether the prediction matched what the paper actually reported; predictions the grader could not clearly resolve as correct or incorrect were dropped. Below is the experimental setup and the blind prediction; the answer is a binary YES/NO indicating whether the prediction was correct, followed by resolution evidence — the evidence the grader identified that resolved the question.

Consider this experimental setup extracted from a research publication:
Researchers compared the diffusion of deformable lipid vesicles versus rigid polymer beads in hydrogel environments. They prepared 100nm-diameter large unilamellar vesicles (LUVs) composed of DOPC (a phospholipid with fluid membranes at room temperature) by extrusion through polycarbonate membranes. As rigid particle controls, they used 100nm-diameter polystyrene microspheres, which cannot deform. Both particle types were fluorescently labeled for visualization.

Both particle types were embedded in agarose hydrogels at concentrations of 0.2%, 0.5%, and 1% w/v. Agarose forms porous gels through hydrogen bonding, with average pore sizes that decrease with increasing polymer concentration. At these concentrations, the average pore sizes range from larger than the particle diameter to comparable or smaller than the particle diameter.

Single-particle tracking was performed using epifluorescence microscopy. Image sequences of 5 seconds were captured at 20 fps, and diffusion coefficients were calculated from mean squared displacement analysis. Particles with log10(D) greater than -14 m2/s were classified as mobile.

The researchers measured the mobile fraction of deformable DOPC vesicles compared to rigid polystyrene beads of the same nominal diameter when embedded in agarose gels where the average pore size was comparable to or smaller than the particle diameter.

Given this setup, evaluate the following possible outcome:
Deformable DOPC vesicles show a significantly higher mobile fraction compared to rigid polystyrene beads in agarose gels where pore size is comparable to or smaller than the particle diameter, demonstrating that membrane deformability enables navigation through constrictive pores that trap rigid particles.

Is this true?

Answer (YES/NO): YES